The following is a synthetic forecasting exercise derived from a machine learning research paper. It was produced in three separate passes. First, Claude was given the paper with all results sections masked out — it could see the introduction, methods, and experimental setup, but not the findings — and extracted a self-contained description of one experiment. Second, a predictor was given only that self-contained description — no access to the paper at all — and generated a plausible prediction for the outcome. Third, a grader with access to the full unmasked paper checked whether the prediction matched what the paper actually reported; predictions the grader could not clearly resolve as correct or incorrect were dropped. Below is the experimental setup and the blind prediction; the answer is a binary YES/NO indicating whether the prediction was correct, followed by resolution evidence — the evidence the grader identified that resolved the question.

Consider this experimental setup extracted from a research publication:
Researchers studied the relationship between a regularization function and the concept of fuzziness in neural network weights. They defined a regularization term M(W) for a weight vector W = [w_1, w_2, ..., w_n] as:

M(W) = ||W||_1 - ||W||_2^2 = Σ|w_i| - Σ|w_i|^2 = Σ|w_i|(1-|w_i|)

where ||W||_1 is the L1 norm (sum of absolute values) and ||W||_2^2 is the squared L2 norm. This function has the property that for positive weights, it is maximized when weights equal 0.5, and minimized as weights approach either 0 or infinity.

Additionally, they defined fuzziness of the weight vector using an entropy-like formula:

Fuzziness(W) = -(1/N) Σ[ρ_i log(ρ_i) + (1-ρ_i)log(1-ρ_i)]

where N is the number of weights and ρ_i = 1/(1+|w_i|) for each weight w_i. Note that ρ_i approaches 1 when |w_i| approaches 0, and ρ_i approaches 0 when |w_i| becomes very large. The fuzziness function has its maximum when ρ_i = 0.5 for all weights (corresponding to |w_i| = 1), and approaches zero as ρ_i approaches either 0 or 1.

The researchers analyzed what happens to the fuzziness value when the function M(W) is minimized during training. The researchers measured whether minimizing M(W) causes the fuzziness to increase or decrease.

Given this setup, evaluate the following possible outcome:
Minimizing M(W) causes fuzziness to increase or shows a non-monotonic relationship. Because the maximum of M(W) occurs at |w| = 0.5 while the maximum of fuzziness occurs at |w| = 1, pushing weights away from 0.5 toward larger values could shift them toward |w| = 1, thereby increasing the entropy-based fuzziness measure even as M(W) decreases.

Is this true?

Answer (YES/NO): NO